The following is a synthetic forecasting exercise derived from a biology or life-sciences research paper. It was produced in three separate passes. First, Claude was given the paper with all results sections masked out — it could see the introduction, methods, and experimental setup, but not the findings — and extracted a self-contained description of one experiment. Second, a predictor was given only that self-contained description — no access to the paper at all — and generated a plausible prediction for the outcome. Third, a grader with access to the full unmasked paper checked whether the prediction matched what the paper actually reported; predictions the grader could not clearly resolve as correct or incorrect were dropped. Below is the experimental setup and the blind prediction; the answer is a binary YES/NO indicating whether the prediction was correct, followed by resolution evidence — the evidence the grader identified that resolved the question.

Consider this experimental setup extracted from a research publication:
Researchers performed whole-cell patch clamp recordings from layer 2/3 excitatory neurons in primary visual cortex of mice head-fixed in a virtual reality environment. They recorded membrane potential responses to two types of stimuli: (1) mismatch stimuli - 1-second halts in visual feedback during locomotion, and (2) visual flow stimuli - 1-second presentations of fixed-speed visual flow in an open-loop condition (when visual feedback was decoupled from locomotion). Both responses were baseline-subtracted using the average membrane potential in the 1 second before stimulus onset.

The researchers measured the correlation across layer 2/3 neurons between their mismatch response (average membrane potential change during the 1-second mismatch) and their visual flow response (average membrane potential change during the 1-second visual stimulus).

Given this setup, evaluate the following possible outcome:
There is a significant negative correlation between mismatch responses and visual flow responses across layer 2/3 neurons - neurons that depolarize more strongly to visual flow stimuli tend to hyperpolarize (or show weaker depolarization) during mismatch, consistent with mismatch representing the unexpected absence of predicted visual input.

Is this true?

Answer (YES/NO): YES